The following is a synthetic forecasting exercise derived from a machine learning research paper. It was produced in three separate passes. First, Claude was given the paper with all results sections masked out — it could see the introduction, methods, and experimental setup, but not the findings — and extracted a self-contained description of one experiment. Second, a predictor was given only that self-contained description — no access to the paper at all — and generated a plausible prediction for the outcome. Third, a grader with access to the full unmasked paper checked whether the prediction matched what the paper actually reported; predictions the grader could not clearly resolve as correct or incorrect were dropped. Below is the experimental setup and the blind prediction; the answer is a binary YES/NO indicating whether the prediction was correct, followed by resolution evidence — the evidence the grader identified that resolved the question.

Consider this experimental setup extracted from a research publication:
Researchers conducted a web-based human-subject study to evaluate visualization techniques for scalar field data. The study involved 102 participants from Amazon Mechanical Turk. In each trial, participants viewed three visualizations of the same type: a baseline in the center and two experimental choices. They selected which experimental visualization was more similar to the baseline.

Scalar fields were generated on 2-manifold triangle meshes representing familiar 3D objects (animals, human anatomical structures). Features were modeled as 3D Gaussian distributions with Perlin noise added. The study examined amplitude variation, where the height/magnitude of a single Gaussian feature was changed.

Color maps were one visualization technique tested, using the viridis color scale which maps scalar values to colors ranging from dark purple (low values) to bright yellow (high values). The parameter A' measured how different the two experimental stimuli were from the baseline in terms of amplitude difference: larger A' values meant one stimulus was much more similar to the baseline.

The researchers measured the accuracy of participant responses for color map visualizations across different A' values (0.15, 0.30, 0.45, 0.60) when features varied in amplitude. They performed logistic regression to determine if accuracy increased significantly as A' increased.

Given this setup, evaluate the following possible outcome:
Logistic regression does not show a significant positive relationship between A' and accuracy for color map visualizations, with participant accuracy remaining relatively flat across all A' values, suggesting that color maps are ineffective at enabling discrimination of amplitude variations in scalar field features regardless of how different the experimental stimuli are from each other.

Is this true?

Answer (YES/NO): NO